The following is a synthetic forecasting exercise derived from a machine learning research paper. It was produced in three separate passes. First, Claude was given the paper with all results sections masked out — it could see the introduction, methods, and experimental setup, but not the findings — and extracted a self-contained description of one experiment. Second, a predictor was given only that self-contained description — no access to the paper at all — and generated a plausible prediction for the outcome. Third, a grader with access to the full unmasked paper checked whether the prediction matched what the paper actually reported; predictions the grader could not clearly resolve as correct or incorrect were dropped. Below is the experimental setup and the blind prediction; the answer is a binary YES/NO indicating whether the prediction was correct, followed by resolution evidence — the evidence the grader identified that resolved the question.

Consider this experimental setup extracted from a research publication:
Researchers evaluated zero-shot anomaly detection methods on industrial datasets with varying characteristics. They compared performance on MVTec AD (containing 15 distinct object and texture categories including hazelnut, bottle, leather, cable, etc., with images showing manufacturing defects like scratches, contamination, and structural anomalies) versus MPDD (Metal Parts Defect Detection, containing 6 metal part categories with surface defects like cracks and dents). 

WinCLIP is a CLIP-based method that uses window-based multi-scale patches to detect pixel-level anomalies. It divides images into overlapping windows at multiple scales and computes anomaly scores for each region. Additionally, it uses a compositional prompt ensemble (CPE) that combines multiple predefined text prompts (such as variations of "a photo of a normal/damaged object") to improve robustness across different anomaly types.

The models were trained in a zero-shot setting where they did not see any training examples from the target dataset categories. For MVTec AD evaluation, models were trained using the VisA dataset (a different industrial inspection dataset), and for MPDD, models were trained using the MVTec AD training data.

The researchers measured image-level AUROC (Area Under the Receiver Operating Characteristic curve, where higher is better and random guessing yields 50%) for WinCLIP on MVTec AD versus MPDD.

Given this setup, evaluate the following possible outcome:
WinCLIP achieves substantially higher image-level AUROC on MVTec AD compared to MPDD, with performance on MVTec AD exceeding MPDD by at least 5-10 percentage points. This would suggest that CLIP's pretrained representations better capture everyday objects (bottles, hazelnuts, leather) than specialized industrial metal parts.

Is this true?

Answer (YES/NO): YES